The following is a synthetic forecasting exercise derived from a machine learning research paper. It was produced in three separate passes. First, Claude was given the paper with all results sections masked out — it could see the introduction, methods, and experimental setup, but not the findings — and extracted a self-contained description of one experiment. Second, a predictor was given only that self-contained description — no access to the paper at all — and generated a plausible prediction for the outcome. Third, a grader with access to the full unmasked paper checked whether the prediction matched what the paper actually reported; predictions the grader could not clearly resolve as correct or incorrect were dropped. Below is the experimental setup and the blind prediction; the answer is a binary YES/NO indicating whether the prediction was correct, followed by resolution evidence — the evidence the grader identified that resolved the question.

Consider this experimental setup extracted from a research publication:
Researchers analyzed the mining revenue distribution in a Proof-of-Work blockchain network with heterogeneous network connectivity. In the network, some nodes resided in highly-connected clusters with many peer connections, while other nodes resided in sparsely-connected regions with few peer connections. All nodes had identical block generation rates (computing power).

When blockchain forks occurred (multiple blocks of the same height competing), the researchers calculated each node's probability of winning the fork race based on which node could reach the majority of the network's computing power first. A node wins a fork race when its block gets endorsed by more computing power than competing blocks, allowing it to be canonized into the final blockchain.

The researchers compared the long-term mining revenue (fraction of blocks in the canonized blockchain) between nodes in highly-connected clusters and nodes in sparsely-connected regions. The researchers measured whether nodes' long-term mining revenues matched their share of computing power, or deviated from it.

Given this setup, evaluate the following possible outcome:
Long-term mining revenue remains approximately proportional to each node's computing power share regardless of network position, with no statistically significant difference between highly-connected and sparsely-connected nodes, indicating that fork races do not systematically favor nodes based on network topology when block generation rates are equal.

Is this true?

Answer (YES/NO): NO